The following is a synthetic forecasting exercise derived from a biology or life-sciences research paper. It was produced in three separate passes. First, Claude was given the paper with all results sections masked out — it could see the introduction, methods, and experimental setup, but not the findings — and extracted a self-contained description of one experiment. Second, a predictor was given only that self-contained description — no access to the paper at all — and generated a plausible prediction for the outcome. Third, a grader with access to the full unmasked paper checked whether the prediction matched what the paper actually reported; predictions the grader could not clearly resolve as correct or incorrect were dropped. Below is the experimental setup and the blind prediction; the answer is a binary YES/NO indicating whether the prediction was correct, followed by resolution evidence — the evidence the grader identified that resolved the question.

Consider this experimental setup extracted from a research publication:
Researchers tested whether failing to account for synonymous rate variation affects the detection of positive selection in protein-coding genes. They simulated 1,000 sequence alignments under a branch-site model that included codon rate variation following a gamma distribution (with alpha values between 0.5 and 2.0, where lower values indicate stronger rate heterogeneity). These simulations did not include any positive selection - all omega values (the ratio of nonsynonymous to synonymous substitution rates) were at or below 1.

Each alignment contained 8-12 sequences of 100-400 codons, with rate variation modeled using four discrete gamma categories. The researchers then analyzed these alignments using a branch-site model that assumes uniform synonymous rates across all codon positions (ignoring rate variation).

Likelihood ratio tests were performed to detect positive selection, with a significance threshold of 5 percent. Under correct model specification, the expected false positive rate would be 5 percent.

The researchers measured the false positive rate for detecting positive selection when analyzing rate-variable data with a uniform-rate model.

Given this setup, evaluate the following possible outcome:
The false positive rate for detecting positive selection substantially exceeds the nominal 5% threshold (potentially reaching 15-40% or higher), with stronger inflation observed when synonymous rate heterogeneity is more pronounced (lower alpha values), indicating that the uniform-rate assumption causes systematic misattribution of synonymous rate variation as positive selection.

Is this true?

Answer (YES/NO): NO